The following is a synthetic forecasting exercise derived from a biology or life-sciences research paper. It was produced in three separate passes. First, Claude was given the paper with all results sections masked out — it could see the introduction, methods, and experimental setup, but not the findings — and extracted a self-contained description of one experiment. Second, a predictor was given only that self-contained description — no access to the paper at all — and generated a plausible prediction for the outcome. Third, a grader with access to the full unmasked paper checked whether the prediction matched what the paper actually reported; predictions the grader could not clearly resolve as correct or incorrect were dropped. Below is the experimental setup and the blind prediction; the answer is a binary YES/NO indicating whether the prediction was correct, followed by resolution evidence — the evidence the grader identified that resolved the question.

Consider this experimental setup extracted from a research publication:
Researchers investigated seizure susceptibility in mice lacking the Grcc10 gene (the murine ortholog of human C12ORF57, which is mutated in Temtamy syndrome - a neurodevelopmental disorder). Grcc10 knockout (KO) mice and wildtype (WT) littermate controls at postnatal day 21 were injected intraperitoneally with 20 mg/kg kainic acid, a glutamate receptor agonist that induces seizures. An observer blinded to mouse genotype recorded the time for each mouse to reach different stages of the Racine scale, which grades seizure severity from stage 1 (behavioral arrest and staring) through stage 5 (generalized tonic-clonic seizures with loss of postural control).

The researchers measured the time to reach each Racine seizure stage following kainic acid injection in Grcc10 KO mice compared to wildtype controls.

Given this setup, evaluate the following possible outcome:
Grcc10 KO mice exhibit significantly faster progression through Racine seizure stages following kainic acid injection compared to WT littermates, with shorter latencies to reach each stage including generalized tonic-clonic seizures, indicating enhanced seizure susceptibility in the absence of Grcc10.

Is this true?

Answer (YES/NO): YES